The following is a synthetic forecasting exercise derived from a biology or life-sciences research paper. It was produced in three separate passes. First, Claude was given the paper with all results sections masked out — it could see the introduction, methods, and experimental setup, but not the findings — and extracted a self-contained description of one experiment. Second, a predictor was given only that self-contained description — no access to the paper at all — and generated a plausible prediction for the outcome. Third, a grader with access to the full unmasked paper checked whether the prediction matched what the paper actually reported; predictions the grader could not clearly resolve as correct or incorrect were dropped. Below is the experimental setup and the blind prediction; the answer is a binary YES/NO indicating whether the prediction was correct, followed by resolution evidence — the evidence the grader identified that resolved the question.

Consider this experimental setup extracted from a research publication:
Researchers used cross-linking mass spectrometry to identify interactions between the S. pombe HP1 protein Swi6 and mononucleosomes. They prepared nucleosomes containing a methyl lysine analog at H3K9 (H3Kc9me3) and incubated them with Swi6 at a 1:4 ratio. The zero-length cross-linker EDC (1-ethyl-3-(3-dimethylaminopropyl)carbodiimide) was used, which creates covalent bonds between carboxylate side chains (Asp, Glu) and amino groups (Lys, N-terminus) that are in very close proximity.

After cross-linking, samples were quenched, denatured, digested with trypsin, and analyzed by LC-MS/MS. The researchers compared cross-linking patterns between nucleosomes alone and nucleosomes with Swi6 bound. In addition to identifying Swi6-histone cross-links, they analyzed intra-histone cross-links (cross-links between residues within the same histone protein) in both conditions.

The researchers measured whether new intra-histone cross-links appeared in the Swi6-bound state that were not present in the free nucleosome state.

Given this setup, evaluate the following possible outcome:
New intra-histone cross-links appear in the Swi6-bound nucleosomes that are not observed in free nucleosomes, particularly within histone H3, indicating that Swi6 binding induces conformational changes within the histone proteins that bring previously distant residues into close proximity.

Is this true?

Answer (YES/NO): YES